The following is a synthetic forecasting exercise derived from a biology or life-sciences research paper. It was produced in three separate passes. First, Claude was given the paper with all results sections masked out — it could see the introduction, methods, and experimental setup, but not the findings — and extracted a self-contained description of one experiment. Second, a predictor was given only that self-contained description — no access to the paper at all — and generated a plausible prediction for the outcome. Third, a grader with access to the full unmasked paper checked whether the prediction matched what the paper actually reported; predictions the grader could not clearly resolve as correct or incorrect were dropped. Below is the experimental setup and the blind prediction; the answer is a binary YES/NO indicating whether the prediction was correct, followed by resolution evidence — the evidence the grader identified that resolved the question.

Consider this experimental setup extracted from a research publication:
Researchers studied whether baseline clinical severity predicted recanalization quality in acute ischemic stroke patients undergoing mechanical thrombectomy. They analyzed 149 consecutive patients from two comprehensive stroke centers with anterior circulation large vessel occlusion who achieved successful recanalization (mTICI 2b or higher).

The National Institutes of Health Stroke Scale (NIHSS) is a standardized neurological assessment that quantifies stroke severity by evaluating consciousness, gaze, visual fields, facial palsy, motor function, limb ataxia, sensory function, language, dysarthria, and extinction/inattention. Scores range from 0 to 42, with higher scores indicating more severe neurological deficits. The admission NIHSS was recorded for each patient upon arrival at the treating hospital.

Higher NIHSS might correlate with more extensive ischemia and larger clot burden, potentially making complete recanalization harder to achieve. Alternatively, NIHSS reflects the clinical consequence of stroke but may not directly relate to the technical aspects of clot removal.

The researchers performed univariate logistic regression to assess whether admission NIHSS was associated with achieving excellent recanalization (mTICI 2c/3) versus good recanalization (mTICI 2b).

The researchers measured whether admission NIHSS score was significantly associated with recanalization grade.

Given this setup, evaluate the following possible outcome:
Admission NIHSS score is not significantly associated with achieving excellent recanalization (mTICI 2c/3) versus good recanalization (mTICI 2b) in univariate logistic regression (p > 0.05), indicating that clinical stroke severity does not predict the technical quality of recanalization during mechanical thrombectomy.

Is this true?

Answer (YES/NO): NO